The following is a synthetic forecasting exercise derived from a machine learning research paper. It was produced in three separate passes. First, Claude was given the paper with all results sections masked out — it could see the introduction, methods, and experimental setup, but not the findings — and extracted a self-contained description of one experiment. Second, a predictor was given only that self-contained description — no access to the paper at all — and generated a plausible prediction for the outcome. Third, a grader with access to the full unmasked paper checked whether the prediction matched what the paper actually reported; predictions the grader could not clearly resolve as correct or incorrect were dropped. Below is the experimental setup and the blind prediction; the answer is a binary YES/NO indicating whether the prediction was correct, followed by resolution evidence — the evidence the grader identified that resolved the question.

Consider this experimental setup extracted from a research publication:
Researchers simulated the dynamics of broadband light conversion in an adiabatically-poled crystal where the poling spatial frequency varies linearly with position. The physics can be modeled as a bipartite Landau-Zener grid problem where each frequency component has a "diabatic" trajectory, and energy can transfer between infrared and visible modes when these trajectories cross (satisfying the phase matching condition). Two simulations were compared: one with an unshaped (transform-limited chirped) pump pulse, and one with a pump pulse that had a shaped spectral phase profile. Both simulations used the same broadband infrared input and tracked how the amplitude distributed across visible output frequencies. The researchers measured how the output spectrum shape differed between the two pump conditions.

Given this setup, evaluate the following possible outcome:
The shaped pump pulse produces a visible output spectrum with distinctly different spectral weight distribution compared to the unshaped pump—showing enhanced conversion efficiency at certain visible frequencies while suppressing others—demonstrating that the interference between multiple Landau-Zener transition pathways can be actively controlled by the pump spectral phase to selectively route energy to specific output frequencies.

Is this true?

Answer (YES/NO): YES